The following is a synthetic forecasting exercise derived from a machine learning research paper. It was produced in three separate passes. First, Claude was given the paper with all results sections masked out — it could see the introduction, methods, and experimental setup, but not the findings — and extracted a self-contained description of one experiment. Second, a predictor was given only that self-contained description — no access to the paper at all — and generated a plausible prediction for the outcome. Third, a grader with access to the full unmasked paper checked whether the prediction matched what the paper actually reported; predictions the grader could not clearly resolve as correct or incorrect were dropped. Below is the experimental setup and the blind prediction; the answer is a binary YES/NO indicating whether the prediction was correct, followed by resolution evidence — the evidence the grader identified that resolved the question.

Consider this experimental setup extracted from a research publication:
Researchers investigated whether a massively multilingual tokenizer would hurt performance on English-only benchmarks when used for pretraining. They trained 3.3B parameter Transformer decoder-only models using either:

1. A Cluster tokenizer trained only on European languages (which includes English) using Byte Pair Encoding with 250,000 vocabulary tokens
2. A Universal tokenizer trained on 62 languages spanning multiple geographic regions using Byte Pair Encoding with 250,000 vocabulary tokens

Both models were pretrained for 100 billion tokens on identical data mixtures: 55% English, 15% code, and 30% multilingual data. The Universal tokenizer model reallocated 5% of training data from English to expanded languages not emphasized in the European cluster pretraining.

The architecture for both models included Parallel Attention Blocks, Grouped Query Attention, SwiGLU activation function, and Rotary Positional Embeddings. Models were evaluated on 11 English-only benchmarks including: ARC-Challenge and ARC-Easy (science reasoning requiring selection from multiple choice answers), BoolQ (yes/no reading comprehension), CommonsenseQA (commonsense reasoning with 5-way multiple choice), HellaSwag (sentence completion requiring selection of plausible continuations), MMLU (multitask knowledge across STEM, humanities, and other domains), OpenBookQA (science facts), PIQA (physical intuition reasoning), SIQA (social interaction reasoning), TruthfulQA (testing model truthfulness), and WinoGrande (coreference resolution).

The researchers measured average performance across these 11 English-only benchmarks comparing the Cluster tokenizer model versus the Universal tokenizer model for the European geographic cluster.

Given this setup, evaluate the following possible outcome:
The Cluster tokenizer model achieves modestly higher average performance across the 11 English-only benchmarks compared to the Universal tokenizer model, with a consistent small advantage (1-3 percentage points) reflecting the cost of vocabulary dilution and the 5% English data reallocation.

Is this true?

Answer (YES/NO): NO